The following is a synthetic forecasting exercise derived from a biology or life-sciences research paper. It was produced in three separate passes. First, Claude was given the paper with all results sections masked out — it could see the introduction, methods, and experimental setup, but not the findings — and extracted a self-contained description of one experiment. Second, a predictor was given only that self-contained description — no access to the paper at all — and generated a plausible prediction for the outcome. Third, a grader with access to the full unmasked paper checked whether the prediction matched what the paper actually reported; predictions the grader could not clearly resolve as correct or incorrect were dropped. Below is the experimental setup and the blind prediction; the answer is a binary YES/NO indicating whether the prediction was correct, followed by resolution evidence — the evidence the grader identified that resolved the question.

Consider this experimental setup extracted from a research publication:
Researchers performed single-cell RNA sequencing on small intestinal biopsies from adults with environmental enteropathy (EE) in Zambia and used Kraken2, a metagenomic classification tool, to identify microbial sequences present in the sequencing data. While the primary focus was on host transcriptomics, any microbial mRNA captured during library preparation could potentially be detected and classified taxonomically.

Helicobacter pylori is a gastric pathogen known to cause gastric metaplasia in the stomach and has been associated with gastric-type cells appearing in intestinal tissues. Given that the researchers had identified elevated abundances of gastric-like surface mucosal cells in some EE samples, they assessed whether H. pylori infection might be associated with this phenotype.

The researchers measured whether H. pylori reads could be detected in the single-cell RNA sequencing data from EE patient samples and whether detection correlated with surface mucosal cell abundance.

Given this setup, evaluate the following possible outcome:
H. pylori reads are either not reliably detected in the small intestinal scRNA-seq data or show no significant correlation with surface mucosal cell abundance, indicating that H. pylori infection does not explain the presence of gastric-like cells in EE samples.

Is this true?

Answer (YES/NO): NO